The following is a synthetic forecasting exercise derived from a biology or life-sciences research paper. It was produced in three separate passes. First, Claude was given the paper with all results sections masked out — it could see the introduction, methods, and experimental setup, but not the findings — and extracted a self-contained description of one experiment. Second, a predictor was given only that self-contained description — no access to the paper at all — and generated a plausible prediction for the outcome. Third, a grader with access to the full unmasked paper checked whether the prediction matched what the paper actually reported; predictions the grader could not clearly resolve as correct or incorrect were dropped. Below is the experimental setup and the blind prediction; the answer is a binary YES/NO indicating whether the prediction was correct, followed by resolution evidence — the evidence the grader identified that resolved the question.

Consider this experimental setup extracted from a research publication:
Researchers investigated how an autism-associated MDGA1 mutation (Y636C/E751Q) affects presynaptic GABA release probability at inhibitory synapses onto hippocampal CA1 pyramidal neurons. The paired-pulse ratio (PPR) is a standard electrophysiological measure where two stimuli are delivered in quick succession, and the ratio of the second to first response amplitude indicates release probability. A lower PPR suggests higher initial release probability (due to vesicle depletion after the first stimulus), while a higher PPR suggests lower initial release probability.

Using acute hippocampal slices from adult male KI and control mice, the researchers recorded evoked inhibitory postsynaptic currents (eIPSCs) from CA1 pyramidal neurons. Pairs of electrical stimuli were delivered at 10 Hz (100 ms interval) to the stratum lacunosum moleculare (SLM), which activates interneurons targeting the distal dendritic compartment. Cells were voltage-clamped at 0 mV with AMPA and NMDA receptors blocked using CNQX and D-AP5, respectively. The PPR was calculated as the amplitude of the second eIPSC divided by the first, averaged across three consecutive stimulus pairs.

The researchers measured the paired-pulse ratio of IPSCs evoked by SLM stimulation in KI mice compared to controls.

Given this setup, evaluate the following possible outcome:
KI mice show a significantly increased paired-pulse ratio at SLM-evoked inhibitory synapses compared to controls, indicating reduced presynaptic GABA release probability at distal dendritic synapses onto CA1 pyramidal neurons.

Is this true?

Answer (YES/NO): YES